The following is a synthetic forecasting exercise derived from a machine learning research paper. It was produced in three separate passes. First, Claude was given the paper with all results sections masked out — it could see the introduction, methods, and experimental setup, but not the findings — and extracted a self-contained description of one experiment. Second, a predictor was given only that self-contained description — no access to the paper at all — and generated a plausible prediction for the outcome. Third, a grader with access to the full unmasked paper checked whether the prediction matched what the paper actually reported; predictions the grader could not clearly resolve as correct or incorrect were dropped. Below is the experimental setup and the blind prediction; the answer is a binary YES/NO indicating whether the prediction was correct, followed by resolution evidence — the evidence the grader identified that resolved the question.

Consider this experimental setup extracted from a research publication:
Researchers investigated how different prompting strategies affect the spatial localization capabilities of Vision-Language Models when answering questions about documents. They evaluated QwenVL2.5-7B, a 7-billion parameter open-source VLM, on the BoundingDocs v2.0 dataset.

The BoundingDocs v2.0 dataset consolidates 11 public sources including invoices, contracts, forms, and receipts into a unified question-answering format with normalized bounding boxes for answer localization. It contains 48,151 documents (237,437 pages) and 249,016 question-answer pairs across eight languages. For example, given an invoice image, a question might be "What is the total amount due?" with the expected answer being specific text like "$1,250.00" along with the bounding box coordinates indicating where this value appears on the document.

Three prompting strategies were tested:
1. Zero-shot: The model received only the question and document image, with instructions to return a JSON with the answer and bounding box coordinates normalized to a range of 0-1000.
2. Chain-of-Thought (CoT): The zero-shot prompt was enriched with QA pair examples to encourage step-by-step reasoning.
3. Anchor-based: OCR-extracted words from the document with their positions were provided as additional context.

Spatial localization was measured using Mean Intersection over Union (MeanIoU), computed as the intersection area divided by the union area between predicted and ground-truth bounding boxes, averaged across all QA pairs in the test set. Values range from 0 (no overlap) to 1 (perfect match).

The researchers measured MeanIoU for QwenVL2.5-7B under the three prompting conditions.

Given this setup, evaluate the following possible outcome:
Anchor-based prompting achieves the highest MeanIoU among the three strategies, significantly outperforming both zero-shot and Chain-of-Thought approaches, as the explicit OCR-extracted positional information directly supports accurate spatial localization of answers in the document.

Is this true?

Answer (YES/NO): NO